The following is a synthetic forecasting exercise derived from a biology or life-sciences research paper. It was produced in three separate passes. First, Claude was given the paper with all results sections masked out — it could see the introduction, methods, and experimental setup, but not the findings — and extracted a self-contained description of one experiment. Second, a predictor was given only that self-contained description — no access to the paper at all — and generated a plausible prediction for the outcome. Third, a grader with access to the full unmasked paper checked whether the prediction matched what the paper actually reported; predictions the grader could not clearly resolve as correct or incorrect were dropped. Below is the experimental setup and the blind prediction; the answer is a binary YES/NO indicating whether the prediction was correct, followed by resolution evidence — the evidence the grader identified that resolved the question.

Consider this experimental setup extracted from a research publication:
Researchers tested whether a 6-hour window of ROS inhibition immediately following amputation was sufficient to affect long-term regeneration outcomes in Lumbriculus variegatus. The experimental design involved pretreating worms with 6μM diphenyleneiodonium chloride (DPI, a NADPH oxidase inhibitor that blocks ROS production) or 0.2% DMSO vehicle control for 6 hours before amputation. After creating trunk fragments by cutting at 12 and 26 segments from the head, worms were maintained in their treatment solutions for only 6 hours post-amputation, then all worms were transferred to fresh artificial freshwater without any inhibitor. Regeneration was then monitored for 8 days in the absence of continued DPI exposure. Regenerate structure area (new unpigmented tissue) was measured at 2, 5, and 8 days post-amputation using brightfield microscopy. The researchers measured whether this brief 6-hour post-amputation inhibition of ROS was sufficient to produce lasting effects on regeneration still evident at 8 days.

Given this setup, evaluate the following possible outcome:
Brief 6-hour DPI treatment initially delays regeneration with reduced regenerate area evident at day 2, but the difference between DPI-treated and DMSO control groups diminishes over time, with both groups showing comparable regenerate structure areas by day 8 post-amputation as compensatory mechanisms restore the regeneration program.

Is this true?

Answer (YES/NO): NO